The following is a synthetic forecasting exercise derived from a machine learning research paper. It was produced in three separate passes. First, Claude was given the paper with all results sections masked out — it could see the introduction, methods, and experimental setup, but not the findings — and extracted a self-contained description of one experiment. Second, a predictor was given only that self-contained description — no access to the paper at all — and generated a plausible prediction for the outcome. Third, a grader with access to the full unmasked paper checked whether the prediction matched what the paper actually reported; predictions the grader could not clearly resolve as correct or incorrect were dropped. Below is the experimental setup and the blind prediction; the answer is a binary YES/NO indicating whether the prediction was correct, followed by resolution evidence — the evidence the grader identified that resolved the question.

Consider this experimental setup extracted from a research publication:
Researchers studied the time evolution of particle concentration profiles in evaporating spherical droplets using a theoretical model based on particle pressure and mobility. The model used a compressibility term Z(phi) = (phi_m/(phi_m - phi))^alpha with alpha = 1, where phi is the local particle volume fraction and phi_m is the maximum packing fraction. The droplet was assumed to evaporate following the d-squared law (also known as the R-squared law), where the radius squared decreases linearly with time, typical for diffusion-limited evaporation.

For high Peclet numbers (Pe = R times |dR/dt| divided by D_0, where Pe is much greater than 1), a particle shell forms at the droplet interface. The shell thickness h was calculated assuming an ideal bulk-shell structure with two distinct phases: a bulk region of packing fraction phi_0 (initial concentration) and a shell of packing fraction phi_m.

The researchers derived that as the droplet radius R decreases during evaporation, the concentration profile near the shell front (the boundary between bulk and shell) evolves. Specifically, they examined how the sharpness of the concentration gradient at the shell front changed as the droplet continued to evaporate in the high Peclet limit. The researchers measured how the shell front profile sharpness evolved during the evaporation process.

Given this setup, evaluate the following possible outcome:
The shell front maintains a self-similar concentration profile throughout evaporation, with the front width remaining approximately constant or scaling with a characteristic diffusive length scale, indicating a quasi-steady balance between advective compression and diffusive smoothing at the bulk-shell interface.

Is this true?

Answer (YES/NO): NO